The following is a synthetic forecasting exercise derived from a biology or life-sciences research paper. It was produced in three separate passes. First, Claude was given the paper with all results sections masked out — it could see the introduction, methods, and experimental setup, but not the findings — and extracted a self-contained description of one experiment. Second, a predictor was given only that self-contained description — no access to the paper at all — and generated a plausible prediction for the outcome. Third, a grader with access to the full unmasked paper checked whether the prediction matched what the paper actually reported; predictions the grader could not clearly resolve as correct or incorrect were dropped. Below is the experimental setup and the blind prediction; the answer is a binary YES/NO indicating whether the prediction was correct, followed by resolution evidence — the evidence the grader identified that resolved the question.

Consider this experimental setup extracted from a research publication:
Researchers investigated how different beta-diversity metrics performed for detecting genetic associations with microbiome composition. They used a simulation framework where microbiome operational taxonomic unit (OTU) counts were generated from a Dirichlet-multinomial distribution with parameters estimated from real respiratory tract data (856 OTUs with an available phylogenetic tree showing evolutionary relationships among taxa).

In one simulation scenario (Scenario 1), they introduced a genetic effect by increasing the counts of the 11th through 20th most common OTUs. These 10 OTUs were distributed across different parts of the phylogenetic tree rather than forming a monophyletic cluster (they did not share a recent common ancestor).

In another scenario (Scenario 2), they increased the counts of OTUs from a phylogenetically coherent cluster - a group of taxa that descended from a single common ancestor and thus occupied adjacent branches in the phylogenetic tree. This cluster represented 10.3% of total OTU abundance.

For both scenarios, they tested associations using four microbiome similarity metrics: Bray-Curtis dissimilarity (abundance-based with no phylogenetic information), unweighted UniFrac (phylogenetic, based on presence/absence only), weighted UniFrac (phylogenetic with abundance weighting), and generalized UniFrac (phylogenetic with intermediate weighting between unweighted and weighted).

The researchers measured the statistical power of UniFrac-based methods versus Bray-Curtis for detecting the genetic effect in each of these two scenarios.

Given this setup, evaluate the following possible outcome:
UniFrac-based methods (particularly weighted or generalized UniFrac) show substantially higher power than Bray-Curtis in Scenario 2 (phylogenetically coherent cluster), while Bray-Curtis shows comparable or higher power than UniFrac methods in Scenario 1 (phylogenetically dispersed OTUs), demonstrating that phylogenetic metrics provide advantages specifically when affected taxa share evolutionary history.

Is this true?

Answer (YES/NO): YES